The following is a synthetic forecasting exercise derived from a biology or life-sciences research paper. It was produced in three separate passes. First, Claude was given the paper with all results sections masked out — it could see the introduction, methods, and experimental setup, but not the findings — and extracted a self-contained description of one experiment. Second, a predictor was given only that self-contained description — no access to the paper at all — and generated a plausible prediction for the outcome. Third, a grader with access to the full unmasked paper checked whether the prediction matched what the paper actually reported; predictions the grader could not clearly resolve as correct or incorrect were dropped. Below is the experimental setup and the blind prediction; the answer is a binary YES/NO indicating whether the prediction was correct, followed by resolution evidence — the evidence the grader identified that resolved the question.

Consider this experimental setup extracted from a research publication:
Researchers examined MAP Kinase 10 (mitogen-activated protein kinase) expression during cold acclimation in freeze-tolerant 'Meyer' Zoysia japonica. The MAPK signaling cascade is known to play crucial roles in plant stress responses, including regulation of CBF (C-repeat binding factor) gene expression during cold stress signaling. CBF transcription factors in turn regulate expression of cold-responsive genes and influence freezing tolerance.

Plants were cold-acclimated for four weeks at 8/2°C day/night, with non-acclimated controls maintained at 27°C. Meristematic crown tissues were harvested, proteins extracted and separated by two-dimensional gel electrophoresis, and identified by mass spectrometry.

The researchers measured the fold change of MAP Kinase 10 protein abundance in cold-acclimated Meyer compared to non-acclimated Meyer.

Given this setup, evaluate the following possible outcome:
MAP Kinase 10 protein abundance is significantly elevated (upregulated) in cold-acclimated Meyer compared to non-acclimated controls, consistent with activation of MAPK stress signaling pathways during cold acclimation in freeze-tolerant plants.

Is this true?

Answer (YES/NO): YES